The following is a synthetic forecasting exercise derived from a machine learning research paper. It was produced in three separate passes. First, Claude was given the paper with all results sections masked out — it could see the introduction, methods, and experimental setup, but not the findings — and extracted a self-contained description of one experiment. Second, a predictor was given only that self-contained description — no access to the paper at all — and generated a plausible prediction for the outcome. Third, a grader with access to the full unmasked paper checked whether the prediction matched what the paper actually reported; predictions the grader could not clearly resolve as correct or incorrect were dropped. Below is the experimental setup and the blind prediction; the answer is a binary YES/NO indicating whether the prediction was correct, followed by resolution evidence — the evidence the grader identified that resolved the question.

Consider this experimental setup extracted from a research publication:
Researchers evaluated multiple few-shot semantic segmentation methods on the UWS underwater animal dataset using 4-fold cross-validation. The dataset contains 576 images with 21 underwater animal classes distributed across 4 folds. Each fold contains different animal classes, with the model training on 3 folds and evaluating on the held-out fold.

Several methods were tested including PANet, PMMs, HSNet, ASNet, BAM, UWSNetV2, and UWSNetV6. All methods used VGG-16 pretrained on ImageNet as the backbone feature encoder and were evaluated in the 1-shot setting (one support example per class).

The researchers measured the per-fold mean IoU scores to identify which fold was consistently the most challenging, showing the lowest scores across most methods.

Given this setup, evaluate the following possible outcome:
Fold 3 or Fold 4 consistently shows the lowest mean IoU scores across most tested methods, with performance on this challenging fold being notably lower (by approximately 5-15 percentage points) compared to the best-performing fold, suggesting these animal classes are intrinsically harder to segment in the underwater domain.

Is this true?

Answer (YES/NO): NO